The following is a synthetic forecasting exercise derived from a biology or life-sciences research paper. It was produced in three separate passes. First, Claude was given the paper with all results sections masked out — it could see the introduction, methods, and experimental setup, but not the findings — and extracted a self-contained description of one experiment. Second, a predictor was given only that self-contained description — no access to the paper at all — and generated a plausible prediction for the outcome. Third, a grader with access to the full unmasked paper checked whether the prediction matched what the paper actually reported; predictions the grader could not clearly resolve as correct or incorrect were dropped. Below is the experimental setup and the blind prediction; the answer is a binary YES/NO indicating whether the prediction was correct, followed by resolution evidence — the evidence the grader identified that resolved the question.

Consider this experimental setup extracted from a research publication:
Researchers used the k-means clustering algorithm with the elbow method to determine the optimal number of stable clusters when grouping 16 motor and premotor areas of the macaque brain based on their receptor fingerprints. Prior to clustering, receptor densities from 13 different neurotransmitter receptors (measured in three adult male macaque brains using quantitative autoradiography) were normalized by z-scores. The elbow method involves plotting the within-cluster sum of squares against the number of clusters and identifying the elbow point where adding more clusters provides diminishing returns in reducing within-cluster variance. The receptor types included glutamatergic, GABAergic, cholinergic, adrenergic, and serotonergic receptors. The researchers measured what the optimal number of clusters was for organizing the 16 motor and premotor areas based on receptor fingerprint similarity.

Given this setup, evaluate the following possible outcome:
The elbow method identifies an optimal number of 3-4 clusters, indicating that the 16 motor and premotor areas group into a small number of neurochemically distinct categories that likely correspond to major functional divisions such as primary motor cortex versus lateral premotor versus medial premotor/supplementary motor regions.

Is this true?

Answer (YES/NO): NO